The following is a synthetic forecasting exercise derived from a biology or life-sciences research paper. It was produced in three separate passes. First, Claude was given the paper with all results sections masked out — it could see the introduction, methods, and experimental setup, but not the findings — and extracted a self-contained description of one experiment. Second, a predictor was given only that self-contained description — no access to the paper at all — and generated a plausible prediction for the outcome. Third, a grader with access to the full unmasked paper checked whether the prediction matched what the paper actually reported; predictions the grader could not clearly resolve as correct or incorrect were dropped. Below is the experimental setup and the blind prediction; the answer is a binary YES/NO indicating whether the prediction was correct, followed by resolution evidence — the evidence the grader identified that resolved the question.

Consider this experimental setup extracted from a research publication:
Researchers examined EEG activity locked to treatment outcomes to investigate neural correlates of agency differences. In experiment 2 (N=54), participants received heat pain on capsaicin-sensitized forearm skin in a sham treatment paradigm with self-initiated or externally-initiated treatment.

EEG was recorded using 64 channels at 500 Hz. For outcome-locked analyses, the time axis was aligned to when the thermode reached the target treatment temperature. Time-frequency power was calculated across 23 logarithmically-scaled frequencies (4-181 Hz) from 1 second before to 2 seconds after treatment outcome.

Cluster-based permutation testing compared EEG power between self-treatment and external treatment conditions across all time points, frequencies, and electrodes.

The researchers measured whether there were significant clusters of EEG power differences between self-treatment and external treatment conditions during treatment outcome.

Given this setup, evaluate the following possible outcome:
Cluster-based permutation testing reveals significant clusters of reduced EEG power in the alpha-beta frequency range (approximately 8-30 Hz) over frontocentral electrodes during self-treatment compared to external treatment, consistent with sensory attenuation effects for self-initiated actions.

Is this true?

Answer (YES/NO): NO